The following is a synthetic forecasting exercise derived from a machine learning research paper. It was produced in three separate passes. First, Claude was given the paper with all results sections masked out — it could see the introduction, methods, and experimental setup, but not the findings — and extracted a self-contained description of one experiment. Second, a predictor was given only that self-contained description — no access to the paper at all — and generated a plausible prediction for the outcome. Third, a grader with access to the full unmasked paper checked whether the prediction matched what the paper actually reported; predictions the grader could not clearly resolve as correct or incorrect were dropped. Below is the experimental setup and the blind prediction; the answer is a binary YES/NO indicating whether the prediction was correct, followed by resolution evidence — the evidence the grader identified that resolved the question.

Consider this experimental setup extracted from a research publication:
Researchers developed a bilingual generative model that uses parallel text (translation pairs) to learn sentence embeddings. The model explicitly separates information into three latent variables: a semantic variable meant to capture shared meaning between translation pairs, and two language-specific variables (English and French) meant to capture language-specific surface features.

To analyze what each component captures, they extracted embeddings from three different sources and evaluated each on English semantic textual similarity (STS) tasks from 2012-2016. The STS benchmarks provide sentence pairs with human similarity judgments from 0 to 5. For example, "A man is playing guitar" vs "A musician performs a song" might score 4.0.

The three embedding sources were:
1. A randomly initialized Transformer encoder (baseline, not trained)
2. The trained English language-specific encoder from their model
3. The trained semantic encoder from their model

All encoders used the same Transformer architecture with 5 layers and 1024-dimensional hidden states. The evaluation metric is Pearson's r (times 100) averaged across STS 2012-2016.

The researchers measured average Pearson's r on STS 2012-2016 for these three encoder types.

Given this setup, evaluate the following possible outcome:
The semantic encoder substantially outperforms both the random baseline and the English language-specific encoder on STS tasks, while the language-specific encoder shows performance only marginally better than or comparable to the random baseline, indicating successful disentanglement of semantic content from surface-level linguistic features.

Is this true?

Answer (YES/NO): YES